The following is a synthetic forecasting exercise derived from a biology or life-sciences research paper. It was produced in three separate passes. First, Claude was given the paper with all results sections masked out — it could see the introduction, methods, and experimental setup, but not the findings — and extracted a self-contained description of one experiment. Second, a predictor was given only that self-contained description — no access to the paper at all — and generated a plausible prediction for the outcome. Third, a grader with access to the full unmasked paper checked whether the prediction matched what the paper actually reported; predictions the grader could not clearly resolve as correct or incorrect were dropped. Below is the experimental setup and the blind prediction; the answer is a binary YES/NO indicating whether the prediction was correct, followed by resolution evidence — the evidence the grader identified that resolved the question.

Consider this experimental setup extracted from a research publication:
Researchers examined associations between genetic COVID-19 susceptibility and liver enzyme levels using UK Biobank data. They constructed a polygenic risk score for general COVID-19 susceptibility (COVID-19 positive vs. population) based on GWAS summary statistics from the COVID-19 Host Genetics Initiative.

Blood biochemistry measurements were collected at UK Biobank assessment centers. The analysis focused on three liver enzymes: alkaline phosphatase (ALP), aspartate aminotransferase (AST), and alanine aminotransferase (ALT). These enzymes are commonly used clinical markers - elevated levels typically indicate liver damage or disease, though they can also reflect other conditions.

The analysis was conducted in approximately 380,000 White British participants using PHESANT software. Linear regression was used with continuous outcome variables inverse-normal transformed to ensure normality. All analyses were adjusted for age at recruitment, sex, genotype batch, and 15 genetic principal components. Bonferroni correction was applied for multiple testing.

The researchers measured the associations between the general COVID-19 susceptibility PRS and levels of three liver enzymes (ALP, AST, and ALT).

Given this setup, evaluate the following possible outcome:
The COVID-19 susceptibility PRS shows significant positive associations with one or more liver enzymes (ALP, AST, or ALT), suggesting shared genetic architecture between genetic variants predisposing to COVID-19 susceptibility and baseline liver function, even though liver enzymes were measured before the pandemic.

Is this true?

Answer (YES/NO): NO